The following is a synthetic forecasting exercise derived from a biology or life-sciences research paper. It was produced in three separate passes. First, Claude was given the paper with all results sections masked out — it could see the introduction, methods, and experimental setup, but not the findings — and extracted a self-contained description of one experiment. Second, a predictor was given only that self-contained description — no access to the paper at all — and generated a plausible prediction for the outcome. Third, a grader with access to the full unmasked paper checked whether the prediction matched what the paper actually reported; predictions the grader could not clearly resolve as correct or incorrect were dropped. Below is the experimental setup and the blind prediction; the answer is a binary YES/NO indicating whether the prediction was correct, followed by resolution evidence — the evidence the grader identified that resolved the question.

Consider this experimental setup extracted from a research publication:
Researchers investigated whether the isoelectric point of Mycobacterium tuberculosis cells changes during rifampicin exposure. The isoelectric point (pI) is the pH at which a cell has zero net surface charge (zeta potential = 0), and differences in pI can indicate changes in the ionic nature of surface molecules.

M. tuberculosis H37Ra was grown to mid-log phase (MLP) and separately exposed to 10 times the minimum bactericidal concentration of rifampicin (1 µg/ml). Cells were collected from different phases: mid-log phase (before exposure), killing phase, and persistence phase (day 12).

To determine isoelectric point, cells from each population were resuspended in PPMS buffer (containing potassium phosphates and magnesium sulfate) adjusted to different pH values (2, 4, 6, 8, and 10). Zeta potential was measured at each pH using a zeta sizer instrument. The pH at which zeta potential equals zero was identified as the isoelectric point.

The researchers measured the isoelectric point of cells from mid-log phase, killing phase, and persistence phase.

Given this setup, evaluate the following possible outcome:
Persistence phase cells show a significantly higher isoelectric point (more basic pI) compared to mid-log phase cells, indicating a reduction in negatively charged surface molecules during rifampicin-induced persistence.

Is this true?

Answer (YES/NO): NO